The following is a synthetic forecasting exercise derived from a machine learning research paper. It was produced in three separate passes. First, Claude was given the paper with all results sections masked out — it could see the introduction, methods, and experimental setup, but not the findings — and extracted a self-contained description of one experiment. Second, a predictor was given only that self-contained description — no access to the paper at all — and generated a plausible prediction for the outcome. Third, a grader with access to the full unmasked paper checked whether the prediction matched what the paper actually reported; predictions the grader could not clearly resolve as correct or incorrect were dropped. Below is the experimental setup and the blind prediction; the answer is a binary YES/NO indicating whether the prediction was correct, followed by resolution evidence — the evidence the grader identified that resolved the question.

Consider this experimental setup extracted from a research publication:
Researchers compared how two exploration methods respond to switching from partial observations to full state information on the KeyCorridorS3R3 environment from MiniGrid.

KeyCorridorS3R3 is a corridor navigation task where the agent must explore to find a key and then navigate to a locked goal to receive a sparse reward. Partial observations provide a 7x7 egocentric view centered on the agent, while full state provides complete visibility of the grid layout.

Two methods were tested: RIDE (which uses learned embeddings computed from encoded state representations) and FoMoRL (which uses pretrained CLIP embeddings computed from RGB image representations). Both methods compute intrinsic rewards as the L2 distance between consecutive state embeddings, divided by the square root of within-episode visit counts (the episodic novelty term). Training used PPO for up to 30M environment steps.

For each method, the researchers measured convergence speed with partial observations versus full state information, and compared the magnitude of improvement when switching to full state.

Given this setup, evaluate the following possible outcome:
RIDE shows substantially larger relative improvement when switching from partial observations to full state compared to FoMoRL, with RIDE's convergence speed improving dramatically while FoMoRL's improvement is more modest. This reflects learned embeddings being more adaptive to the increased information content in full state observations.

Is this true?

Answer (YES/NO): YES